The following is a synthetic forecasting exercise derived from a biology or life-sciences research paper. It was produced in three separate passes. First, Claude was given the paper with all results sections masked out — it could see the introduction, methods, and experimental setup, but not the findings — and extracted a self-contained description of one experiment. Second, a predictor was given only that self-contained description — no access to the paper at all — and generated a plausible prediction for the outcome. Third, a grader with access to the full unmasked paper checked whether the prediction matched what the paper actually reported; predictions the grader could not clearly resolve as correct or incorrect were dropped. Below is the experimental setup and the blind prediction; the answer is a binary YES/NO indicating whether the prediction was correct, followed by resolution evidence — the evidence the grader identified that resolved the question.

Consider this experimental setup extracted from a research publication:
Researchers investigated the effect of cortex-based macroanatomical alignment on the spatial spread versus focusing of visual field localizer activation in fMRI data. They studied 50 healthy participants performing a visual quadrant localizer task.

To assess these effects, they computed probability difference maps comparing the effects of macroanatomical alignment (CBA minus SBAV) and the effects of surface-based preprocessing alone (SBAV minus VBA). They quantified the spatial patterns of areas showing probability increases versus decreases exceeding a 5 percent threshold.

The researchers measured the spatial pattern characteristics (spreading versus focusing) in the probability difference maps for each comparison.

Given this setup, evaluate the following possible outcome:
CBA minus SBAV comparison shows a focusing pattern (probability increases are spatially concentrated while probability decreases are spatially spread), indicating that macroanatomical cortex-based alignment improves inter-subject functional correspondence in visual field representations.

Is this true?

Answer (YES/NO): YES